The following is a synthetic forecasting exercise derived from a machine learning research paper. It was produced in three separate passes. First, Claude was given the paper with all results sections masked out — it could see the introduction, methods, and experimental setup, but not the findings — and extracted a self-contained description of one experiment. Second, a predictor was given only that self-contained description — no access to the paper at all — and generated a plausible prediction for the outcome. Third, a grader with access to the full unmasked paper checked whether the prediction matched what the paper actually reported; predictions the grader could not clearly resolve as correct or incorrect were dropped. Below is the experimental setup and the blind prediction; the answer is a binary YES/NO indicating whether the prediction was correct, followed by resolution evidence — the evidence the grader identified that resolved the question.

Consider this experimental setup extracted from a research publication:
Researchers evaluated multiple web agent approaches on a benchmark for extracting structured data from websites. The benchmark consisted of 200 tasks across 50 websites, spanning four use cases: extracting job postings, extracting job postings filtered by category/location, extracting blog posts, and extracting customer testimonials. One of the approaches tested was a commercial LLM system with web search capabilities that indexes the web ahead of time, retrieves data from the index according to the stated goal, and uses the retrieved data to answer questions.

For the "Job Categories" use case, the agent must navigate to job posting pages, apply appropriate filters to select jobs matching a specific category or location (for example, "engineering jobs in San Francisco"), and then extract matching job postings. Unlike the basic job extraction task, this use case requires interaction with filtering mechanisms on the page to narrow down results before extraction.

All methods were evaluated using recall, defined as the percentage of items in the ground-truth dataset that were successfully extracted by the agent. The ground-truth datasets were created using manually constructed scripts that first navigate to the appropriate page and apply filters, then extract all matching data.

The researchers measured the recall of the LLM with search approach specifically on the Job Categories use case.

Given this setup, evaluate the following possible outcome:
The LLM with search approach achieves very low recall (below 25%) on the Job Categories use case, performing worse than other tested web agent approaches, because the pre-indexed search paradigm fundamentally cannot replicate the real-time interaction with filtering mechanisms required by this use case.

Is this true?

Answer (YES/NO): YES